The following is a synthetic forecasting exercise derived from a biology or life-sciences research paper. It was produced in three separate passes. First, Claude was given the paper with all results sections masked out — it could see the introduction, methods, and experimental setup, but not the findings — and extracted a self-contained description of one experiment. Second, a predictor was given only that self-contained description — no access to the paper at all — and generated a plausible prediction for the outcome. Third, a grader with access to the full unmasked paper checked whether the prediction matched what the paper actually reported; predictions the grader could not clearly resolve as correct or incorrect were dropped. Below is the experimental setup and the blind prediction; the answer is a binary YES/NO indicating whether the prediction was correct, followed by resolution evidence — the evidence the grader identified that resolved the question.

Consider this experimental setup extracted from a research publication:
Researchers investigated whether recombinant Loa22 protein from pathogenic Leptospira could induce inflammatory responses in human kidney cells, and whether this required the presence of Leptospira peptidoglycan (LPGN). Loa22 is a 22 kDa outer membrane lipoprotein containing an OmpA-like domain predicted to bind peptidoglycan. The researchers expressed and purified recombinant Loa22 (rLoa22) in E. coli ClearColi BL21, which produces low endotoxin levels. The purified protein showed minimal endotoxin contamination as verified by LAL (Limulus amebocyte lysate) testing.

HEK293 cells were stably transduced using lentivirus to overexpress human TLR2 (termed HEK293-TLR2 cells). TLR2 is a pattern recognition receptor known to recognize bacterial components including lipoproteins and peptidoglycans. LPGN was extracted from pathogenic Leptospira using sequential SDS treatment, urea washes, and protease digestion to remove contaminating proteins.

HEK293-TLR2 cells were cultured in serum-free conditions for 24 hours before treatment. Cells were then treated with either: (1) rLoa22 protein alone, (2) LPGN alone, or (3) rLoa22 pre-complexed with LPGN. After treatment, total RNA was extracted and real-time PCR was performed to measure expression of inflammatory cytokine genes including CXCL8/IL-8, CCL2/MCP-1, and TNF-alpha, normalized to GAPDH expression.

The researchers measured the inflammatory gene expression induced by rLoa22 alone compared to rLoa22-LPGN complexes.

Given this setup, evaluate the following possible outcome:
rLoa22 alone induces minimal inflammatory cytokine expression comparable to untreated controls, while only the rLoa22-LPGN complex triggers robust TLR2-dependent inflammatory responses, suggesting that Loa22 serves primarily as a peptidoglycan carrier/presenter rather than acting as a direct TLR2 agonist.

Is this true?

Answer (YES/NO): NO